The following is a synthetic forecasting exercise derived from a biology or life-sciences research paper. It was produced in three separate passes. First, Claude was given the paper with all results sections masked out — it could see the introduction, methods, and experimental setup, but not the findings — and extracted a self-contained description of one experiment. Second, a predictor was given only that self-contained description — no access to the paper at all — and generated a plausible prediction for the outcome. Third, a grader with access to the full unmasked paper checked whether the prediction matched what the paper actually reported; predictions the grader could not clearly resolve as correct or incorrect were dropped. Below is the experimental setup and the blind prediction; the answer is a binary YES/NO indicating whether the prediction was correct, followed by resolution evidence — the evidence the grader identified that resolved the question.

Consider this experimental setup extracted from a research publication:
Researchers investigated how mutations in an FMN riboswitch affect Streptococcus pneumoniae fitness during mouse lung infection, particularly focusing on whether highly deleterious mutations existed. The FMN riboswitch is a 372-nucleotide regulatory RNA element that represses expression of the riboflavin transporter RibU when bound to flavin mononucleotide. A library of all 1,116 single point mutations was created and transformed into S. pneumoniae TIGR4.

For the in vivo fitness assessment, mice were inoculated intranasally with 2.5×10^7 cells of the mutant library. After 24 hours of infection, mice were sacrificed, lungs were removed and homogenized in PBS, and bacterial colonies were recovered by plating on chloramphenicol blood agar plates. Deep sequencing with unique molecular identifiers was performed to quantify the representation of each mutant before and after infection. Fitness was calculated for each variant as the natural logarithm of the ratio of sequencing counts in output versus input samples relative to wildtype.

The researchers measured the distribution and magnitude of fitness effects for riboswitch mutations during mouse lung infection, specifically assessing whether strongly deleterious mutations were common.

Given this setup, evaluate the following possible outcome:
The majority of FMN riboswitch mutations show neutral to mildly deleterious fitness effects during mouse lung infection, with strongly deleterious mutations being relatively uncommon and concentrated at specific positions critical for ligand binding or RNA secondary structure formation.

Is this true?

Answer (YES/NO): YES